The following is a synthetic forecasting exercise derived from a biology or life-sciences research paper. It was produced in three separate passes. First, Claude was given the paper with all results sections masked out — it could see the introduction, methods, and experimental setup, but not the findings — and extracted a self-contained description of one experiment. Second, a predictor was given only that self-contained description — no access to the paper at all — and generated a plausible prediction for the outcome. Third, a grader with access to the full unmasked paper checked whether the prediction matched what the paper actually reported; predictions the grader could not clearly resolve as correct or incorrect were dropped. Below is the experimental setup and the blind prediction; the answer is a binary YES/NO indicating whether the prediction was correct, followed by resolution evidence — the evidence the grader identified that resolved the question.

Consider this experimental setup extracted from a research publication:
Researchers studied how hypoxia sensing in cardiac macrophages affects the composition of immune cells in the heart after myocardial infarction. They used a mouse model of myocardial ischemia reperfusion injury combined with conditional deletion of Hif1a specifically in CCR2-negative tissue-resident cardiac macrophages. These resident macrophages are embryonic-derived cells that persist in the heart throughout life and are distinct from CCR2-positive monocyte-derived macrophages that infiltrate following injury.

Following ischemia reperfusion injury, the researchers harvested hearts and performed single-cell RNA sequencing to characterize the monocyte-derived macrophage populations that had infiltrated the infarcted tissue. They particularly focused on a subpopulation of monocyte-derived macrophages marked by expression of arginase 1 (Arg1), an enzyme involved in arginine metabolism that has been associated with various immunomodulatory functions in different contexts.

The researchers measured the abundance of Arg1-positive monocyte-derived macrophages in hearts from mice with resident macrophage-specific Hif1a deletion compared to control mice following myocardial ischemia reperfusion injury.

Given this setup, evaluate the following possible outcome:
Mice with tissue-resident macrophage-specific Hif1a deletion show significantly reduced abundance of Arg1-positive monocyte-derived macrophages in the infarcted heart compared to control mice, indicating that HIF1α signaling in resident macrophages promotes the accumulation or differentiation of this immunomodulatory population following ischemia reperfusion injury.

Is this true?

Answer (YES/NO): NO